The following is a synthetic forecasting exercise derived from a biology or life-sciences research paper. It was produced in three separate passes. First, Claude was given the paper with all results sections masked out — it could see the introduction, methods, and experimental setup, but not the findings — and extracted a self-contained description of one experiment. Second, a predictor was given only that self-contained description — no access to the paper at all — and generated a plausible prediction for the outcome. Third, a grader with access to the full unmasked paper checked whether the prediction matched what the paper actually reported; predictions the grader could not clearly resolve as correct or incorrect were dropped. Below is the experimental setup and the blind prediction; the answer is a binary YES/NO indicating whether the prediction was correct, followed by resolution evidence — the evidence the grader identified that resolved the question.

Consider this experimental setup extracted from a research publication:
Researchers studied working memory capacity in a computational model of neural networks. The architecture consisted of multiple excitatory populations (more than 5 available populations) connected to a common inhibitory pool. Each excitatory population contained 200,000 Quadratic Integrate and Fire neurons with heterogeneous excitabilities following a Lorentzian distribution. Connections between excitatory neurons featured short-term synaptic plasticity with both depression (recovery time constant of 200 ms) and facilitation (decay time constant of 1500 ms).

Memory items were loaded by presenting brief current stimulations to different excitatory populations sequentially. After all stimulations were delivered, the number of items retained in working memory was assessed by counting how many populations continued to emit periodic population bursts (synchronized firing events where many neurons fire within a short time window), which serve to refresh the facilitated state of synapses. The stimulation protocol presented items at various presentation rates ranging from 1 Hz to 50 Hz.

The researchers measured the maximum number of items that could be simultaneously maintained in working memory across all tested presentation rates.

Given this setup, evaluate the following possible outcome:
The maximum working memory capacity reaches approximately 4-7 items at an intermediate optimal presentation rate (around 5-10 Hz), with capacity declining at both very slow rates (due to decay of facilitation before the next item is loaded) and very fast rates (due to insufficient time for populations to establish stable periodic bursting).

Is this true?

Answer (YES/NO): NO